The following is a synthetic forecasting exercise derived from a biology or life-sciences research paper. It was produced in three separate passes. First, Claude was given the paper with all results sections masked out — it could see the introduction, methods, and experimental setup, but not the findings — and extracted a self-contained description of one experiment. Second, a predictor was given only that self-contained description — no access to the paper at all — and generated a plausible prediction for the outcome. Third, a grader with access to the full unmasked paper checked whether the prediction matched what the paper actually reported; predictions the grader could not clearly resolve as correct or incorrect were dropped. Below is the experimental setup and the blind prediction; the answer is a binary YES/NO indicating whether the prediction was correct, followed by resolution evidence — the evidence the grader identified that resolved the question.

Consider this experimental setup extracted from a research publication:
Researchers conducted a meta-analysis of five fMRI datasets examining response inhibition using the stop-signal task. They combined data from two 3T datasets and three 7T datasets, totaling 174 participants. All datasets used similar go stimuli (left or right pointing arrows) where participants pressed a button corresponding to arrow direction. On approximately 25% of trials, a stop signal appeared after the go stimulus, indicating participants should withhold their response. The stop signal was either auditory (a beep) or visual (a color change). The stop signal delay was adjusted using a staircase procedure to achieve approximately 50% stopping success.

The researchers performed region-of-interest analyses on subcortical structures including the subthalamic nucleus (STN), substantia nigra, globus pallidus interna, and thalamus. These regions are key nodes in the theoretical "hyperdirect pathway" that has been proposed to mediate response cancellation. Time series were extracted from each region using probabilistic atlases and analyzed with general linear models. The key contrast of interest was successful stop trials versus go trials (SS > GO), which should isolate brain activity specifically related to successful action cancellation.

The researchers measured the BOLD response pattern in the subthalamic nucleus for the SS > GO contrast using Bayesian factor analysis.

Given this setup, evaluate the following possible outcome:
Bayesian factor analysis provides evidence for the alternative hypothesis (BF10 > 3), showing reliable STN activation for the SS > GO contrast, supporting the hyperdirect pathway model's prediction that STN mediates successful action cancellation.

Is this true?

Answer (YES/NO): NO